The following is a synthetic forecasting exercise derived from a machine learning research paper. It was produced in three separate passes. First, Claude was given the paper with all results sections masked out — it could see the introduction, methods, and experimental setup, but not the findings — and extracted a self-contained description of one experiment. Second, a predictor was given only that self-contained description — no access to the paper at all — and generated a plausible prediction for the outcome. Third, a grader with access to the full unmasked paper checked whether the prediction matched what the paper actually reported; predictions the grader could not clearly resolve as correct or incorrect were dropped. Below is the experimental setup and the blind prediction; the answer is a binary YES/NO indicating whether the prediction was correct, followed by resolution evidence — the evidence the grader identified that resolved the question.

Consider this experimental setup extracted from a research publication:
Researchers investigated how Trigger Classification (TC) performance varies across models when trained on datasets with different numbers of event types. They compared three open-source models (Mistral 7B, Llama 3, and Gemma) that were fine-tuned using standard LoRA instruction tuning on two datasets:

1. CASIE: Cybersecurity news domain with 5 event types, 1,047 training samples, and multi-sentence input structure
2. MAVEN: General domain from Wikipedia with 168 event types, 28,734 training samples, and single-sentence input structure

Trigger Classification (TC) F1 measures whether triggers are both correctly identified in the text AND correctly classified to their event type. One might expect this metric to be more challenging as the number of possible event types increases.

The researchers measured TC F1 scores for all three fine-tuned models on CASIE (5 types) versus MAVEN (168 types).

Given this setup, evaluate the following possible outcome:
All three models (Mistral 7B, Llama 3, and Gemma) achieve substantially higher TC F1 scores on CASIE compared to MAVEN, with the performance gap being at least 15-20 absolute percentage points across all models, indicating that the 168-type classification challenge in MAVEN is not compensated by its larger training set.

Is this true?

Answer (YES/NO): NO